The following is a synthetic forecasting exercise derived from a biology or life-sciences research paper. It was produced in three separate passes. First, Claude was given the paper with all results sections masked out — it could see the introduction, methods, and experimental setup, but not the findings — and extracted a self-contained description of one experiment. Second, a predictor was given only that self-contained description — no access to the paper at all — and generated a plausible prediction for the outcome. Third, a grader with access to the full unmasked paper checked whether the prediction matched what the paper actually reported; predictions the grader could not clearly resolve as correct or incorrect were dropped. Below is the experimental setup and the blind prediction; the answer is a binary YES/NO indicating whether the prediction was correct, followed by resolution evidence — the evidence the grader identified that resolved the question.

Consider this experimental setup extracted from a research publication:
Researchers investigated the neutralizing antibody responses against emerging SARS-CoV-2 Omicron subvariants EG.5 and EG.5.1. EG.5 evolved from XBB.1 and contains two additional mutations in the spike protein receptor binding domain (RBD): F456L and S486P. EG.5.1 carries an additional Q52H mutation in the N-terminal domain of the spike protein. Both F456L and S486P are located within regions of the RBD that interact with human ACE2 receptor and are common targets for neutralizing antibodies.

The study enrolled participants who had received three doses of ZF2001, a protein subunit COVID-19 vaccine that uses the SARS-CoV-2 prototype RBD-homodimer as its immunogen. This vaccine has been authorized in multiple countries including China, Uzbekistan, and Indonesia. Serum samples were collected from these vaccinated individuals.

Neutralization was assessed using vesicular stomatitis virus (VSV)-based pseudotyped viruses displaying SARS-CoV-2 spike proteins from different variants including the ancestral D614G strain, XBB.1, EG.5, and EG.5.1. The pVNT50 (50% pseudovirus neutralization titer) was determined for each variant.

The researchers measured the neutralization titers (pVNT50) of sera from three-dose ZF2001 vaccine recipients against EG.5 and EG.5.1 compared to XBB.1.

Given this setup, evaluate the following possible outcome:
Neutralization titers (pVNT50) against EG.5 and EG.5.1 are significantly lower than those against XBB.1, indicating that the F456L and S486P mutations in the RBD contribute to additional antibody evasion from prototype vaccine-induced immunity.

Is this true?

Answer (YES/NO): NO